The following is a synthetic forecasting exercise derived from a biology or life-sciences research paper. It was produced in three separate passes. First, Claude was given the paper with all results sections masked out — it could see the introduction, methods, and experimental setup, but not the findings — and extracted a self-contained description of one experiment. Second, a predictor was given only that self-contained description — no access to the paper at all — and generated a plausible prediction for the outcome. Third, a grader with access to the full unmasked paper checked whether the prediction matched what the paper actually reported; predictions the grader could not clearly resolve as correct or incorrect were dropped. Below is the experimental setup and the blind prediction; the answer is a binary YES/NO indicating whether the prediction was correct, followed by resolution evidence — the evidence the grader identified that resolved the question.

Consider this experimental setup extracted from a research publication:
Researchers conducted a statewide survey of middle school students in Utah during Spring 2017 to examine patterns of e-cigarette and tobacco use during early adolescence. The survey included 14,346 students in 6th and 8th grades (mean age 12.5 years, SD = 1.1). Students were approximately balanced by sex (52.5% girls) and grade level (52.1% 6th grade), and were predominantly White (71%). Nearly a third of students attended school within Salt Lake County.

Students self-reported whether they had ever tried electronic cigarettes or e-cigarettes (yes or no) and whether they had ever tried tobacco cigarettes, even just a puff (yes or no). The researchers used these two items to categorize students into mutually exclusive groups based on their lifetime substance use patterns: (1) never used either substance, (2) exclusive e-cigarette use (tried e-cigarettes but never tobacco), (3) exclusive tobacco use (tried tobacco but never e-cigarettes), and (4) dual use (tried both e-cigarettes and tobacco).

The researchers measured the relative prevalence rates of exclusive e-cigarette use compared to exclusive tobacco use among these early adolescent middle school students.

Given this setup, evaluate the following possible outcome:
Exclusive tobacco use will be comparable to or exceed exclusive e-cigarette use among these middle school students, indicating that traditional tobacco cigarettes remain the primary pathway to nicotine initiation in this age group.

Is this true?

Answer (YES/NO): NO